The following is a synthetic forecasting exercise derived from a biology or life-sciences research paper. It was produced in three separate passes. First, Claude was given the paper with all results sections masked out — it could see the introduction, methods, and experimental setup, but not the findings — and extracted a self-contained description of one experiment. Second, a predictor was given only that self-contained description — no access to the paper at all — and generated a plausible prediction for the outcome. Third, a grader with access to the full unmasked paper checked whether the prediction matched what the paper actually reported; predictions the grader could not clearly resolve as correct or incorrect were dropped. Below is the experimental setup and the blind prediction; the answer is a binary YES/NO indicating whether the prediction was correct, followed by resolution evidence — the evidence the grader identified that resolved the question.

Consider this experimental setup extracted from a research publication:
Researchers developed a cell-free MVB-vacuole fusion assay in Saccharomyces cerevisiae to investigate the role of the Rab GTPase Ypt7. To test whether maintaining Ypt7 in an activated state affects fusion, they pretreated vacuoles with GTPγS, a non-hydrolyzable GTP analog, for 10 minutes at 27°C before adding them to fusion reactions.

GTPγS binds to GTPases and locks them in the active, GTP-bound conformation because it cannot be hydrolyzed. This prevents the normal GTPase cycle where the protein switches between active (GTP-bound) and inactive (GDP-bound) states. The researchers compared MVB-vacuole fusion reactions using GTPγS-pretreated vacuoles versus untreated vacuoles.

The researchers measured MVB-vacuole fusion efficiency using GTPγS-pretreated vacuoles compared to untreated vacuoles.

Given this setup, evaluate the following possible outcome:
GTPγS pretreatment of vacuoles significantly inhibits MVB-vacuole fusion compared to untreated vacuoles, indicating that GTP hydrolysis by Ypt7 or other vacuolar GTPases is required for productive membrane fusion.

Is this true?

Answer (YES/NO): NO